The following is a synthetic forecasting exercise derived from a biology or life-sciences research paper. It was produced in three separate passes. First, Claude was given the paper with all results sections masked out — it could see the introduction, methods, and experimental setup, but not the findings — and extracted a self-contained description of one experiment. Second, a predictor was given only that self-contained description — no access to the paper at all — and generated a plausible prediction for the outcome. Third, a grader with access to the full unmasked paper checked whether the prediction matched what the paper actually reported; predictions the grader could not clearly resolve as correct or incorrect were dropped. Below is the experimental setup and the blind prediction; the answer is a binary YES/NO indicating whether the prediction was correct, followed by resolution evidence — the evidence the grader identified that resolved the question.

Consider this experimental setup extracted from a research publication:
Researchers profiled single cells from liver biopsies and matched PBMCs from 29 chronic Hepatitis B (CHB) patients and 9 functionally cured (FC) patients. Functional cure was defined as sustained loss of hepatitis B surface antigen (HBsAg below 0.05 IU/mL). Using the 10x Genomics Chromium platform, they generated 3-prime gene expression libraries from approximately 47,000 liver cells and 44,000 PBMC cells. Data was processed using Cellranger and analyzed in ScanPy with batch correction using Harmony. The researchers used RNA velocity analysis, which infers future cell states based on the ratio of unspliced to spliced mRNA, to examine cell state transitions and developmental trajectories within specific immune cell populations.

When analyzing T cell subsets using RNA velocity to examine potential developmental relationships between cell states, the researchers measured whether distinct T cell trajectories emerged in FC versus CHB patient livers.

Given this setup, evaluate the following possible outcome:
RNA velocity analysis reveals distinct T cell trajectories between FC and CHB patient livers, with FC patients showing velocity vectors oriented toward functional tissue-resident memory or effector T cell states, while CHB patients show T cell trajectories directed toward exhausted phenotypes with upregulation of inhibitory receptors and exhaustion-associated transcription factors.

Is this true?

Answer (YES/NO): YES